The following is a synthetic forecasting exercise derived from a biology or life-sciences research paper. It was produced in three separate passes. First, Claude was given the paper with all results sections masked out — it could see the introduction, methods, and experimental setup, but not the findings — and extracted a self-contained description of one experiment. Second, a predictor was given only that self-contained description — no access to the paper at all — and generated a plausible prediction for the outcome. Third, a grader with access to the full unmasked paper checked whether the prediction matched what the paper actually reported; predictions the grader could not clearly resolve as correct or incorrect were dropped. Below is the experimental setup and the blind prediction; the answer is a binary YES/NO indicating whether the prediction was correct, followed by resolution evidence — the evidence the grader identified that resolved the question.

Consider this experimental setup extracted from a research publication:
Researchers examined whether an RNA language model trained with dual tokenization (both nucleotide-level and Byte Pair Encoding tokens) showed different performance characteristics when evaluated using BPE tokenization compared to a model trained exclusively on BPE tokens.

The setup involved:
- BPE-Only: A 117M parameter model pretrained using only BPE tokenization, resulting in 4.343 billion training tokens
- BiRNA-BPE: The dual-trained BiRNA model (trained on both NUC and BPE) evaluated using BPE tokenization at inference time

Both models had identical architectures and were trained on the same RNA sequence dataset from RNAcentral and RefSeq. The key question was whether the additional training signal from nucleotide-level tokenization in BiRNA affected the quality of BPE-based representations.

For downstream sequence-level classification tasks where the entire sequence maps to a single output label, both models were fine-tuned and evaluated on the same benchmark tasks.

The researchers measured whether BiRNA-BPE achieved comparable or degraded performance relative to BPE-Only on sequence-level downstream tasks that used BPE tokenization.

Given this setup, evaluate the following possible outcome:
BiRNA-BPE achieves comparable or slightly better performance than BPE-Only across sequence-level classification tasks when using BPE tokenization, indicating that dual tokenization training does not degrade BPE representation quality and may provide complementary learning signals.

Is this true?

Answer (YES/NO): NO